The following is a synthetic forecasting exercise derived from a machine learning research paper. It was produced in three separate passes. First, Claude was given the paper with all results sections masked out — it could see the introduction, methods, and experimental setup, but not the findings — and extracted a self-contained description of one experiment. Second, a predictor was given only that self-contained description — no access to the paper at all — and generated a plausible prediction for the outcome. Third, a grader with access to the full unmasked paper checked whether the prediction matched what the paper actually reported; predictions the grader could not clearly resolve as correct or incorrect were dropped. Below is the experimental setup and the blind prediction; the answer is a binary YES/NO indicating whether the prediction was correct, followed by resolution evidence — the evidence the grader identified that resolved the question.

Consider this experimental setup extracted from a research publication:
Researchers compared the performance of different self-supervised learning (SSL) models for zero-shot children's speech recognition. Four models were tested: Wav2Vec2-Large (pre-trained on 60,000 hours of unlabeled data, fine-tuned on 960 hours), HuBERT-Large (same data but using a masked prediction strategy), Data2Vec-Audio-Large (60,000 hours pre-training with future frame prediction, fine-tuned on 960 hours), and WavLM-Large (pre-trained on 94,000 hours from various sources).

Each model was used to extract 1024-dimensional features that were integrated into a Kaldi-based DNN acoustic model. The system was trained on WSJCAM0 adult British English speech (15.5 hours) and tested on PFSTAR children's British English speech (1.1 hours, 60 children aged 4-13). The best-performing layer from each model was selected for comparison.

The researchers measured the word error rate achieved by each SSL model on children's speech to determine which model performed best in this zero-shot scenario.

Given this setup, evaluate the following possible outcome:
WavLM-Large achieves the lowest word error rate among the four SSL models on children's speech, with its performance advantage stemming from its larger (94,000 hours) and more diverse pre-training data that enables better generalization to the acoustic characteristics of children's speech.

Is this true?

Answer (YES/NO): NO